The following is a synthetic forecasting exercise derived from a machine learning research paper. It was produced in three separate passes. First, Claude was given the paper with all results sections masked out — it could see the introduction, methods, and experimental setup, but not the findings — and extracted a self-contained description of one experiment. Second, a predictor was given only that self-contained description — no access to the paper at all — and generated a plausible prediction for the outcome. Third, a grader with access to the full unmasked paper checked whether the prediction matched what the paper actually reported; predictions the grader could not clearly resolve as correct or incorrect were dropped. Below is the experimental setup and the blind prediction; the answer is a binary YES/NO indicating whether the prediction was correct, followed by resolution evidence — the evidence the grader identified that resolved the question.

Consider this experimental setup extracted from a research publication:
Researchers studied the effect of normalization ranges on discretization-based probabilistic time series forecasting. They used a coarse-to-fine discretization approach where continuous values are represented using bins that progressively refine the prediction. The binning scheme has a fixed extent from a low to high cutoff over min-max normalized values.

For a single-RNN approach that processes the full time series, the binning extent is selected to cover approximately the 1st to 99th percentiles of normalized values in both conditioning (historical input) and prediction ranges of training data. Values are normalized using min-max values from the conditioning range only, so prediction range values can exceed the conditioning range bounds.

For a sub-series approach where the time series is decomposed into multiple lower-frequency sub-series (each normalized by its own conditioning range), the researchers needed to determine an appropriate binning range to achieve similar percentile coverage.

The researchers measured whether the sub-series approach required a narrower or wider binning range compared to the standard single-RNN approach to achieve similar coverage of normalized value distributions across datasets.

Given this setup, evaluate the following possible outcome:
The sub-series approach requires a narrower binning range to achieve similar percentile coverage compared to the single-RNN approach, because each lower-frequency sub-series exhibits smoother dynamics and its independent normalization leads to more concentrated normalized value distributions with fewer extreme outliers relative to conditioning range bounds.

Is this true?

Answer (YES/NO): NO